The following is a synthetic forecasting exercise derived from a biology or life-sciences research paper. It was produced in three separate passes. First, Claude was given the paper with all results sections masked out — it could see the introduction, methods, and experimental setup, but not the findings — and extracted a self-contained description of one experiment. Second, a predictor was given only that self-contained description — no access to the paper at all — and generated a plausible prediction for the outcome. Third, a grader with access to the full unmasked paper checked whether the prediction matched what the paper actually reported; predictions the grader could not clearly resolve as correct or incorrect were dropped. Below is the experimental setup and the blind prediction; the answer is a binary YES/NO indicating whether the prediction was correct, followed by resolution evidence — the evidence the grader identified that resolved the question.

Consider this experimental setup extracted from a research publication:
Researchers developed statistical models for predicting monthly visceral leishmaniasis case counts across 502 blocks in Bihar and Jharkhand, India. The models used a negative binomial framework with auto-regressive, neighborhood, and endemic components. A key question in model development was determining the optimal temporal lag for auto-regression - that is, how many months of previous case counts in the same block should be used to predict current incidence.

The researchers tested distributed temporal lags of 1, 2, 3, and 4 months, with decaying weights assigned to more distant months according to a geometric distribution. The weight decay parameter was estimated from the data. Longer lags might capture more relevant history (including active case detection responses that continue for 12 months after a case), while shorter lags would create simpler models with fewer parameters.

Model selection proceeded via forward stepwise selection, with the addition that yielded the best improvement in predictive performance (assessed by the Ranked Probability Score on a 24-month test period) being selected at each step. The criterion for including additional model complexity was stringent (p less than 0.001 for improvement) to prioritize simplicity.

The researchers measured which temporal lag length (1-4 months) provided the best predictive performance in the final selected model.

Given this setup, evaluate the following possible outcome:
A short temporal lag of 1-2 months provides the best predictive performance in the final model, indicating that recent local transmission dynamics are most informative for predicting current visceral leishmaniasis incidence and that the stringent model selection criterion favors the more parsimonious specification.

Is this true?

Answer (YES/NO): NO